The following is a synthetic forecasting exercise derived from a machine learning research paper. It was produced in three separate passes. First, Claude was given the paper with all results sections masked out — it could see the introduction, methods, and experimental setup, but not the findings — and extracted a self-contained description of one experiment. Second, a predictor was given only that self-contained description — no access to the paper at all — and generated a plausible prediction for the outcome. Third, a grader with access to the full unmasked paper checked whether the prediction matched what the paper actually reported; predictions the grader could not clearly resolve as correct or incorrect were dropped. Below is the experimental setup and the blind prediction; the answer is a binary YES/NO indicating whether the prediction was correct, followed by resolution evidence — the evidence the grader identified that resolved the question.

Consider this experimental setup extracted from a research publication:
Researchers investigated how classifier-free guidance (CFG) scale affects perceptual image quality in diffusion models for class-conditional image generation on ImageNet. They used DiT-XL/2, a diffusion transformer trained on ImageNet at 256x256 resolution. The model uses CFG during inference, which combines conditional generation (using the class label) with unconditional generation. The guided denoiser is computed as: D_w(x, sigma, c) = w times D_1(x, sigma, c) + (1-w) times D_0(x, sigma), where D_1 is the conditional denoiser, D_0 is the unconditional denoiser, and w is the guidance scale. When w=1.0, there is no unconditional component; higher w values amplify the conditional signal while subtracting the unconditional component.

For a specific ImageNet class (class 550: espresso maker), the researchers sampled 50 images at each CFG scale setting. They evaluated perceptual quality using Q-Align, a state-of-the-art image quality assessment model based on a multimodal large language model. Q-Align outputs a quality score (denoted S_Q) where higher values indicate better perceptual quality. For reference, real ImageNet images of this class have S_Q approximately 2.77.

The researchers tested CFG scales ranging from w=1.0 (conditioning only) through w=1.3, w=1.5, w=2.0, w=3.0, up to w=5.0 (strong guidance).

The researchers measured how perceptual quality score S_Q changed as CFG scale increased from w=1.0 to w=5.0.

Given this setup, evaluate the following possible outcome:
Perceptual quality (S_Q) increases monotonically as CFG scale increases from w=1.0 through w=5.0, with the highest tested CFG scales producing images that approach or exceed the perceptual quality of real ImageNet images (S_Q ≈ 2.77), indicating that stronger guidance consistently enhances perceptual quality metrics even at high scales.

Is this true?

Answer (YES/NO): NO